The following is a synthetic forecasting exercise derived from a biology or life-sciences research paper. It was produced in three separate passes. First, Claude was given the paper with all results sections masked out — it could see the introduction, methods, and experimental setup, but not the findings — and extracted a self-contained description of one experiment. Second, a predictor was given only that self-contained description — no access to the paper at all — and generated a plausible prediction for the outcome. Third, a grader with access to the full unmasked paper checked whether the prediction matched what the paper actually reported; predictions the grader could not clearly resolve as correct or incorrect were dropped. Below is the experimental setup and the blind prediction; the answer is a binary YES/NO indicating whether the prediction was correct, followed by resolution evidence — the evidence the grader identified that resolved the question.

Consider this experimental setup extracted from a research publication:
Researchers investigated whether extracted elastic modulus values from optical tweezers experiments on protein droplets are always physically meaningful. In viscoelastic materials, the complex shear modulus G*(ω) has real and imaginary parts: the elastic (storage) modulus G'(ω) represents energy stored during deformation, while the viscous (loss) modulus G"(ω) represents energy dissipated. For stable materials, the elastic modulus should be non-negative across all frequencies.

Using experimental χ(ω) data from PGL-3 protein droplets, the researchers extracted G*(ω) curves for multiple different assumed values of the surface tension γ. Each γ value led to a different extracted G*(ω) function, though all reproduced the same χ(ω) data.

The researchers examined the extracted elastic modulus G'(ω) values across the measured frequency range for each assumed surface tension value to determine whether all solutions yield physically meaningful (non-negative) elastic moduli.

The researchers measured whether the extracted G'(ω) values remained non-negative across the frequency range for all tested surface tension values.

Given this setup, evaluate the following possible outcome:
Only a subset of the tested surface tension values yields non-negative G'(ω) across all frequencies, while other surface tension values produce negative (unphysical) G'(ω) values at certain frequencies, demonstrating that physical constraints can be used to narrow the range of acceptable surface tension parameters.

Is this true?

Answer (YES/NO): NO